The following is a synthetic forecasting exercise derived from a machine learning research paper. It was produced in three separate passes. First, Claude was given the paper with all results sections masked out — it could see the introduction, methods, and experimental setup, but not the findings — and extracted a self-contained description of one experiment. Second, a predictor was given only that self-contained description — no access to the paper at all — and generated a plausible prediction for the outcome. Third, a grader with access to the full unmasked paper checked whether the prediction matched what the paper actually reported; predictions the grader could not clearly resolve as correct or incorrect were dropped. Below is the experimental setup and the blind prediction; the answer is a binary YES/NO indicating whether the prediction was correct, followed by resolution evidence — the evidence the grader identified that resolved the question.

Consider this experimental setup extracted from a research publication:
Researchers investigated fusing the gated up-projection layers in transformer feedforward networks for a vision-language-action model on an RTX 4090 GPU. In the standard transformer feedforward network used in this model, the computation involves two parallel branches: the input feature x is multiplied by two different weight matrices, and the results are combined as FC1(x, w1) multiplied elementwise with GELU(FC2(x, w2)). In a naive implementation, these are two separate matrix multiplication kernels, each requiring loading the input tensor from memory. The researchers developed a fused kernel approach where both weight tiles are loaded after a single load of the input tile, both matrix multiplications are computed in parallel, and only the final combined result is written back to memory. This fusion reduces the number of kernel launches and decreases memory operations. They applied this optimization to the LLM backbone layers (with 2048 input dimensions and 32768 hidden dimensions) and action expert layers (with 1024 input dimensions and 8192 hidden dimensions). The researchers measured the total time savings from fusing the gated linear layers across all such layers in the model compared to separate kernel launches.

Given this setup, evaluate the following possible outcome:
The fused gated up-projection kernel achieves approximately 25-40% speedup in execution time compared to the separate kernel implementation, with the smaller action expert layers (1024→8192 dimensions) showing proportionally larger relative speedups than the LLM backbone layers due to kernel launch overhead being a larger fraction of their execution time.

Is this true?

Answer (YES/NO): NO